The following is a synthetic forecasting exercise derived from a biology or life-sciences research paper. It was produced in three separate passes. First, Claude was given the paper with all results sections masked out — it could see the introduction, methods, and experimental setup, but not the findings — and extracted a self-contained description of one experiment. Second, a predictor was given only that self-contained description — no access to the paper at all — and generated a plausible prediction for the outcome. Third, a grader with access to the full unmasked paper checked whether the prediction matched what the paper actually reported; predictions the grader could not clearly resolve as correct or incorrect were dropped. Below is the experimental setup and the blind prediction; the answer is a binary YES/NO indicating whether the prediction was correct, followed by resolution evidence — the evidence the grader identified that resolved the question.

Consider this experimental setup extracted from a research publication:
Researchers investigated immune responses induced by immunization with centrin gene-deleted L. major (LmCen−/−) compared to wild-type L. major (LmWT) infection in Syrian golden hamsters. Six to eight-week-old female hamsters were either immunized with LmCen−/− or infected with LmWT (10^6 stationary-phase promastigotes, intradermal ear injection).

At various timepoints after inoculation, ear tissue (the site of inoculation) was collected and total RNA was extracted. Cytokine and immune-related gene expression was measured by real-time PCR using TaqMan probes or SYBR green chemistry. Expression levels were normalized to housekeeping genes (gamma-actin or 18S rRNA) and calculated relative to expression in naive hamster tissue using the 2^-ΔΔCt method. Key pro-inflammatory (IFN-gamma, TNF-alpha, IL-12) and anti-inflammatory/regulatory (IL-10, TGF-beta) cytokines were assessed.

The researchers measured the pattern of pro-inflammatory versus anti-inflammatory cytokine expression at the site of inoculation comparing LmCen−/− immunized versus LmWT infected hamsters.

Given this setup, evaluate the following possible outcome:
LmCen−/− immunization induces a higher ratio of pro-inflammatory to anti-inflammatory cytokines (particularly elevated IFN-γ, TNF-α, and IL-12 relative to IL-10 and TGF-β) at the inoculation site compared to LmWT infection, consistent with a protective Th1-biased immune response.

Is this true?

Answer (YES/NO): YES